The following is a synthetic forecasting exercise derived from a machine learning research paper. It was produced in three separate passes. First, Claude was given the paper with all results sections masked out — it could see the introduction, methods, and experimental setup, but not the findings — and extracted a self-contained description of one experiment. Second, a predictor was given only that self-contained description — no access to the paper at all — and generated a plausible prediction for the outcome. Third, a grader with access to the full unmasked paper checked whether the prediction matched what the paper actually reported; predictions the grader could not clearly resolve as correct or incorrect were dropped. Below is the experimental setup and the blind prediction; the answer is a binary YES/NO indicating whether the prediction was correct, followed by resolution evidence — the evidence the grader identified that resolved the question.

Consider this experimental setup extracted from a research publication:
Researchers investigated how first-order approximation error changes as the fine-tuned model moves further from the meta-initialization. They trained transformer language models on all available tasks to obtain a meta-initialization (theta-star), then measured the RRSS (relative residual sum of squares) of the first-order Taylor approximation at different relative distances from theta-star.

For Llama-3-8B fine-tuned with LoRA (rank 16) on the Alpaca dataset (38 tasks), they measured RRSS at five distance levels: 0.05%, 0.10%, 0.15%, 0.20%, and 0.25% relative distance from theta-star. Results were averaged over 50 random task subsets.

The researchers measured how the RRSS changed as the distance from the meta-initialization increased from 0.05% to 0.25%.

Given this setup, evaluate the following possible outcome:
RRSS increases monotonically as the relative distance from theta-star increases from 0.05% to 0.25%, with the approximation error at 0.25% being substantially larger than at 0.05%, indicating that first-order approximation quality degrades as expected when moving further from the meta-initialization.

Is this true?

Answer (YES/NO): YES